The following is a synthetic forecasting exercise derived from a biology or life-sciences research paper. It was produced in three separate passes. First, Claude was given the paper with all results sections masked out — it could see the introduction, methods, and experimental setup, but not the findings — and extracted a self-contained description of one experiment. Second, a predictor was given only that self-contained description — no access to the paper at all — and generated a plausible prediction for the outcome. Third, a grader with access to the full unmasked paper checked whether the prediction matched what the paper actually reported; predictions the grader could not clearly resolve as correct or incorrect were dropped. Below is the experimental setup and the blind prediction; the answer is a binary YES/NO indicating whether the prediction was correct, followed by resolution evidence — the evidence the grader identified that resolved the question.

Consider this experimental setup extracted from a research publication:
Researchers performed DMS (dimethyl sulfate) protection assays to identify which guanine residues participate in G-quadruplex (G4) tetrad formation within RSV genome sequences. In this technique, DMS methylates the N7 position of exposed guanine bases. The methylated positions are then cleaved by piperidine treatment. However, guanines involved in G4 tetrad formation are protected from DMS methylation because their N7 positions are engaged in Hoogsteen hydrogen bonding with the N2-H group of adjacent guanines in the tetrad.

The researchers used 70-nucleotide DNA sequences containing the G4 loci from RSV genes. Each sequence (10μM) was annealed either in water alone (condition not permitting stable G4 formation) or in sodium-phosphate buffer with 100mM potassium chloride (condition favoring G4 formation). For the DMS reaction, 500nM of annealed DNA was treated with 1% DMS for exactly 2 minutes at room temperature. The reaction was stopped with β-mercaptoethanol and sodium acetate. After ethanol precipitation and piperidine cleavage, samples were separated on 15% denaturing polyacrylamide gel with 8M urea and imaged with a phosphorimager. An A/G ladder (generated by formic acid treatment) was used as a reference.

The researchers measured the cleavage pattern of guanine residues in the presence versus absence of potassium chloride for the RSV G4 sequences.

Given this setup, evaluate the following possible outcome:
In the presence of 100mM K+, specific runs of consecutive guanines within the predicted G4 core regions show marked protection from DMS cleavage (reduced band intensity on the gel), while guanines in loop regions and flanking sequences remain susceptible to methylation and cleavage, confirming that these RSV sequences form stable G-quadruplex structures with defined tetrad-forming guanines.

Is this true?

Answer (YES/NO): NO